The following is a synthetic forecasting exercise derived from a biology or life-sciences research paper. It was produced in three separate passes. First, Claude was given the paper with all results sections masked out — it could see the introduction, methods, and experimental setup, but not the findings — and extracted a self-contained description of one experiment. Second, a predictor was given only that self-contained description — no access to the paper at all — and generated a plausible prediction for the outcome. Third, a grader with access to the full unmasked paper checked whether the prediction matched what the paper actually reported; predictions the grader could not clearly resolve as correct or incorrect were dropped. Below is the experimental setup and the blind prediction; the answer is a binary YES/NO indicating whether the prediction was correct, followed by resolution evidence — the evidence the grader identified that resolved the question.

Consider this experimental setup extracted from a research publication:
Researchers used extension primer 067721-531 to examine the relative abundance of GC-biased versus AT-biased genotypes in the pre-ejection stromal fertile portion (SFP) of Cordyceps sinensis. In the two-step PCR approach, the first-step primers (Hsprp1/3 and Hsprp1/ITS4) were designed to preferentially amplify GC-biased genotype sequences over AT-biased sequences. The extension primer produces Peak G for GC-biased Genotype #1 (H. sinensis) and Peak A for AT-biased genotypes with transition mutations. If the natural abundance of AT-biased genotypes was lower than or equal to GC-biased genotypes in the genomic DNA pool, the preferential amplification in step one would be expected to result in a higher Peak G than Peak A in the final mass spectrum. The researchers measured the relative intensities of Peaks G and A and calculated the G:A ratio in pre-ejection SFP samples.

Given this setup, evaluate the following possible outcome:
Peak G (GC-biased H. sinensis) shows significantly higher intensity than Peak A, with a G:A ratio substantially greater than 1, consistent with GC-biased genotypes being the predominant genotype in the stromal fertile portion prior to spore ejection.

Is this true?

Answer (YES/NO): NO